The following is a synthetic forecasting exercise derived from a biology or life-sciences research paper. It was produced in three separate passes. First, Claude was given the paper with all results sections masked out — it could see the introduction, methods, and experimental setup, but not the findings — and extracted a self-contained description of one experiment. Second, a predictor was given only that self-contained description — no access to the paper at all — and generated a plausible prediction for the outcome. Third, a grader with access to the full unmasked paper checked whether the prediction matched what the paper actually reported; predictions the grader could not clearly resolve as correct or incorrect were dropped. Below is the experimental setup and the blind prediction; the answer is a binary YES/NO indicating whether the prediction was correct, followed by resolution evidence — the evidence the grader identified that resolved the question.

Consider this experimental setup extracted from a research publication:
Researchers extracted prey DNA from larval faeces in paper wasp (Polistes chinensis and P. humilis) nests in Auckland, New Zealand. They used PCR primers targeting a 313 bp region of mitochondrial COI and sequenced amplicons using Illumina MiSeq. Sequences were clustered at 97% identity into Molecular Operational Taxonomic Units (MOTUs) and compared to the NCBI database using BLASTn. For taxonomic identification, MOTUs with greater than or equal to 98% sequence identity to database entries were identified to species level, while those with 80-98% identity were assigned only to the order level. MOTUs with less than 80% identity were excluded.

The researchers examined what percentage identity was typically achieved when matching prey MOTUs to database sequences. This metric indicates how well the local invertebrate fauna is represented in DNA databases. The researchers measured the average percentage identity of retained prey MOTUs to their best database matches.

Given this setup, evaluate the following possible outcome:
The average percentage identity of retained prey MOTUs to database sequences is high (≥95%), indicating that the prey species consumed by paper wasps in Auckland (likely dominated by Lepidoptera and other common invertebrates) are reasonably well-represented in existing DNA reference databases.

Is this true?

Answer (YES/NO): NO